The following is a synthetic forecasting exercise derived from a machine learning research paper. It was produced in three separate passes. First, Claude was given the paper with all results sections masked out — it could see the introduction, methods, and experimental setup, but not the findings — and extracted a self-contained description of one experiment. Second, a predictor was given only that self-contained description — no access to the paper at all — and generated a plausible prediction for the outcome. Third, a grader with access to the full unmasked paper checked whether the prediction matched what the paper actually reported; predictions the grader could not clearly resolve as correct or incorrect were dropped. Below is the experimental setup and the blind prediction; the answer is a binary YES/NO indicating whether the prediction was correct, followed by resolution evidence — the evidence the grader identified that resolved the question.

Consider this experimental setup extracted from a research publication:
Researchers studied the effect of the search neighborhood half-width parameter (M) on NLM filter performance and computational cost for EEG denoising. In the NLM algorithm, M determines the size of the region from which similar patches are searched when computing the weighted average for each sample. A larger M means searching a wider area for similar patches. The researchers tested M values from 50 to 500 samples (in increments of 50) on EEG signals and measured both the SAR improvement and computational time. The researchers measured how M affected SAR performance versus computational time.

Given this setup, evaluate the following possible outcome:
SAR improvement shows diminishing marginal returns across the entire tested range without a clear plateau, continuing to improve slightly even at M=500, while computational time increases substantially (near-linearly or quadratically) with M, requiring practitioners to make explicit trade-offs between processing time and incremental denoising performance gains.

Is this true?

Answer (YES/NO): NO